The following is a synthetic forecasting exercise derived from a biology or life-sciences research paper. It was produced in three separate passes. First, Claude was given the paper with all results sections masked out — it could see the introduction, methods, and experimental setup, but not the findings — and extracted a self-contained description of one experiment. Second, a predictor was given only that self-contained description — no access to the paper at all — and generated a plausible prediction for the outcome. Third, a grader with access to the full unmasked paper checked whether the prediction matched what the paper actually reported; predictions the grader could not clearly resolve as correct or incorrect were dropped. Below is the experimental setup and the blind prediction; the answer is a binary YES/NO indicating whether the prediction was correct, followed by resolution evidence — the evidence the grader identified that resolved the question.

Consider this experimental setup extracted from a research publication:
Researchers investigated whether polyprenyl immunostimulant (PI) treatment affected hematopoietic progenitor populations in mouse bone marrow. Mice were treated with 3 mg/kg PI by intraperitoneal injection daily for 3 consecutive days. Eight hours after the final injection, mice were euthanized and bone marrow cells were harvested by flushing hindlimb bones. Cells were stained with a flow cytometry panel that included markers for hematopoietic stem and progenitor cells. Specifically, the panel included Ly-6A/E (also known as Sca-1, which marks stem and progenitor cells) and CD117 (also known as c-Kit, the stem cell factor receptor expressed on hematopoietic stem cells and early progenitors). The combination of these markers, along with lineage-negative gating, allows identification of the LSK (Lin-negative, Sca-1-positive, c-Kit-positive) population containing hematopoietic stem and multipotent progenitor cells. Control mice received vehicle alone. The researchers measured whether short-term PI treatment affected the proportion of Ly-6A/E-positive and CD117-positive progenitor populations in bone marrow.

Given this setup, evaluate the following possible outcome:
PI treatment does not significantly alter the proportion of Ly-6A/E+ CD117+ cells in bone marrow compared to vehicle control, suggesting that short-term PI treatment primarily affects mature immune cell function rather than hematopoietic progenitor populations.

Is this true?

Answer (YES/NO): YES